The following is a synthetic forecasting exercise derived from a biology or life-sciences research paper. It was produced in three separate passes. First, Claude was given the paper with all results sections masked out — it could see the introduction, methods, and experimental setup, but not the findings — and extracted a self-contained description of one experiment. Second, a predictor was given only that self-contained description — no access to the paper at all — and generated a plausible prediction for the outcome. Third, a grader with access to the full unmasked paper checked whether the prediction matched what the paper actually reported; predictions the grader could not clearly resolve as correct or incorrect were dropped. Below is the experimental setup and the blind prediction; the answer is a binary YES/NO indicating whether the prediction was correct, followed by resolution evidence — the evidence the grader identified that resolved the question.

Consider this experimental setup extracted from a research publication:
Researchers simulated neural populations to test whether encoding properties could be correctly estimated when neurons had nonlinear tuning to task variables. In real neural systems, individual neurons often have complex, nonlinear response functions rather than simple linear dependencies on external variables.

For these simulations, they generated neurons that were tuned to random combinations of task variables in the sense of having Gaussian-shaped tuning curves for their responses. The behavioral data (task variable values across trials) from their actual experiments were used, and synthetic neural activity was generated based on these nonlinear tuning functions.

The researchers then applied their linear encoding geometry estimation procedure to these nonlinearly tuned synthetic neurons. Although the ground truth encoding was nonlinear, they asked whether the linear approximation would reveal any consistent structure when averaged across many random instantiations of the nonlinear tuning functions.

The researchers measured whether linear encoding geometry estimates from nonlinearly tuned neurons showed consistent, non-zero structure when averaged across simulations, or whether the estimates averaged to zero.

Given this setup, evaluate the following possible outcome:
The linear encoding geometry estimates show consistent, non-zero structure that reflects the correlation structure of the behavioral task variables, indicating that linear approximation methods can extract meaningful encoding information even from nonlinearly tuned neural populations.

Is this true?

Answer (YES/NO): YES